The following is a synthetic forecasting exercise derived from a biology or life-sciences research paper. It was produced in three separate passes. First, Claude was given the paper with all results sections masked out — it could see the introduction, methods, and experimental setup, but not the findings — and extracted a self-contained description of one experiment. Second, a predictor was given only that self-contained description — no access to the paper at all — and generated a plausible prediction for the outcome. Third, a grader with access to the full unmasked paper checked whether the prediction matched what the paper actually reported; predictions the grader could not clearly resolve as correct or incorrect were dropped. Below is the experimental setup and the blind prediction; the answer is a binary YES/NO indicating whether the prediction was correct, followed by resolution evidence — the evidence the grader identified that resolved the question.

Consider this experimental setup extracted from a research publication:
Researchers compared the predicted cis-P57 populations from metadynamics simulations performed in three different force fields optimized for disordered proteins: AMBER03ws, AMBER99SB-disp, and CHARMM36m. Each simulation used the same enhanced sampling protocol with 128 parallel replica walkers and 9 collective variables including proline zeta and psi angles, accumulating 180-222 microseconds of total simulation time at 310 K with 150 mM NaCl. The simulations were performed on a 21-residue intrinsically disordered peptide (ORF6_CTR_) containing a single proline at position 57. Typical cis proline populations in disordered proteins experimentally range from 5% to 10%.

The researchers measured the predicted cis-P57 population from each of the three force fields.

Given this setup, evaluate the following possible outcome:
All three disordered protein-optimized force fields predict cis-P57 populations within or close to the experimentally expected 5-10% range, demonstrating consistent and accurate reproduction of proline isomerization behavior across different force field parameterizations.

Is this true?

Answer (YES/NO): NO